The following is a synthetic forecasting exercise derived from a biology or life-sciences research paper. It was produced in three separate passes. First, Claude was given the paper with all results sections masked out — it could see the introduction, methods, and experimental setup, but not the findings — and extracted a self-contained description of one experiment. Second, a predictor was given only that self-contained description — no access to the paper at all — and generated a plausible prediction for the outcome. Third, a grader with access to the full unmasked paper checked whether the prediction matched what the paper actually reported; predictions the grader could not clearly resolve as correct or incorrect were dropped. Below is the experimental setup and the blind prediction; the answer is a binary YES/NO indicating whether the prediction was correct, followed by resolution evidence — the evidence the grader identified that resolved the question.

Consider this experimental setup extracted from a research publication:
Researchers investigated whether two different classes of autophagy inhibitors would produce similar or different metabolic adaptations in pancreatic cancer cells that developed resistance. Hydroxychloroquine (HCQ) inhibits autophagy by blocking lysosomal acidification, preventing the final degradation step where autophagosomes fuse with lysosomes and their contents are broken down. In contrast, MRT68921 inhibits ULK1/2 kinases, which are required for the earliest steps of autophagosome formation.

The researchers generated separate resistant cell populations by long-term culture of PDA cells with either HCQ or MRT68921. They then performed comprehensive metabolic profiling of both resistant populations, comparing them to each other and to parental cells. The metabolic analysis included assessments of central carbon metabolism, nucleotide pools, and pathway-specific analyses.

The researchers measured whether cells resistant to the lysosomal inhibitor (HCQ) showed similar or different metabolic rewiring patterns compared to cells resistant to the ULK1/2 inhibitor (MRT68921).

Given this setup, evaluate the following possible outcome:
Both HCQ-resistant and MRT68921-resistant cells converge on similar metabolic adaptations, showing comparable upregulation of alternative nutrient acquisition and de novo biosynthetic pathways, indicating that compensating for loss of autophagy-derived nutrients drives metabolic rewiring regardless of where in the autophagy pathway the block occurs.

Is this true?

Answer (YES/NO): NO